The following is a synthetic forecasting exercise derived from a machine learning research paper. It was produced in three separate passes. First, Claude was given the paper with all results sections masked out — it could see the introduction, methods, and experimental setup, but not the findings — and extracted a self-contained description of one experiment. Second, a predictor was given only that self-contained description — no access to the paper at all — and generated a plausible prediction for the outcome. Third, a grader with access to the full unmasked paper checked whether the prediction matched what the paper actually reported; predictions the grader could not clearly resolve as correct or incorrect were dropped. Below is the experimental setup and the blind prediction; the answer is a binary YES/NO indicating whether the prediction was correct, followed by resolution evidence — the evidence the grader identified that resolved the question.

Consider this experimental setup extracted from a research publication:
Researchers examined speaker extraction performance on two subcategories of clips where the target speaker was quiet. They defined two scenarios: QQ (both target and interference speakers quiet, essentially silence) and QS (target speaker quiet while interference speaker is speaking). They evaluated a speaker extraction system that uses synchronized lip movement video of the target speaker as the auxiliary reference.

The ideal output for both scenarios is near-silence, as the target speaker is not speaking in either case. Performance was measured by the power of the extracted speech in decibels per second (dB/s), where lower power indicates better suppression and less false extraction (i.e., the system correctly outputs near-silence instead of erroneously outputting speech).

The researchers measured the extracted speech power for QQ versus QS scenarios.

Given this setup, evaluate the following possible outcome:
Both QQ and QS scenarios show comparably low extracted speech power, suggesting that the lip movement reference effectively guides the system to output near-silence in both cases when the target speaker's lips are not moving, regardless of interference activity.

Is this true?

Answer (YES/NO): NO